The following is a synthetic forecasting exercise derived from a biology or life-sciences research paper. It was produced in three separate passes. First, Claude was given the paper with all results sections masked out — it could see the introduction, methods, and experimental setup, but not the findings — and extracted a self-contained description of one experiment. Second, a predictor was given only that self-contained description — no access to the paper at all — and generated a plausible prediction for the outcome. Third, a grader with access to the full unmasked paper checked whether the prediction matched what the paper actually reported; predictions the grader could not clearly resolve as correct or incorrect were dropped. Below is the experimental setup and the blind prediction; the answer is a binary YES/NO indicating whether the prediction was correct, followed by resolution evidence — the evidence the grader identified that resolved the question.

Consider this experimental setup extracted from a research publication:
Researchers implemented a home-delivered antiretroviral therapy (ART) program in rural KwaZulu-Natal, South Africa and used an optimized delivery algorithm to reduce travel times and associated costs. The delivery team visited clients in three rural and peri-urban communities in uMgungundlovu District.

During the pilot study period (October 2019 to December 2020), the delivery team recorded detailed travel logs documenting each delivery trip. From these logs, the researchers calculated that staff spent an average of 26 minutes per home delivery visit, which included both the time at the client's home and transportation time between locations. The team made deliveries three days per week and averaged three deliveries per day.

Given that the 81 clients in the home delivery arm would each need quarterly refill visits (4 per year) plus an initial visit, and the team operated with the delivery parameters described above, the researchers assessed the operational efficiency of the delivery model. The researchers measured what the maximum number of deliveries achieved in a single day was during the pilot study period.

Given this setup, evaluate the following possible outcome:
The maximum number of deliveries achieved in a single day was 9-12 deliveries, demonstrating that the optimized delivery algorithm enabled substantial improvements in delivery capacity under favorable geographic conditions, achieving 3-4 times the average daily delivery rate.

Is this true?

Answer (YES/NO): NO